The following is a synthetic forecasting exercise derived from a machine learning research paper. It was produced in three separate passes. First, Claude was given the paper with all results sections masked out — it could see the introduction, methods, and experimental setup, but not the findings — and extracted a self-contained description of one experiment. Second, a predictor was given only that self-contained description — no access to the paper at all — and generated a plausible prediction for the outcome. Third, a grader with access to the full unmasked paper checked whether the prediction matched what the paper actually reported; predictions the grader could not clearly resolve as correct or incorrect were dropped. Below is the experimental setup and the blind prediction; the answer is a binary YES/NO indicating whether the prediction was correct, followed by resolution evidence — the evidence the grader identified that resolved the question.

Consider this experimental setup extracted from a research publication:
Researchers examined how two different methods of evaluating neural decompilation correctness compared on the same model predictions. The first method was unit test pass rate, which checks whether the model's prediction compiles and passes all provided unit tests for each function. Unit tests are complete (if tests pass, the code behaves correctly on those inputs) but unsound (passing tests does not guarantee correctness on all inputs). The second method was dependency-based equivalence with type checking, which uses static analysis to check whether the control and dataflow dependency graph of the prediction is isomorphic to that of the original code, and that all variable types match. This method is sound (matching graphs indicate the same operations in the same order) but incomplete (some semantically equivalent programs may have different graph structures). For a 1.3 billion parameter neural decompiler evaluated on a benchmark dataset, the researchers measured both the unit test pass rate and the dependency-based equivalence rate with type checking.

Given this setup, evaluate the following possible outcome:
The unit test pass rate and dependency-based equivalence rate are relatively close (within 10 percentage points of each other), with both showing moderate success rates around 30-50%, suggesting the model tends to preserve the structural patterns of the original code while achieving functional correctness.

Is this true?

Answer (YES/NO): NO